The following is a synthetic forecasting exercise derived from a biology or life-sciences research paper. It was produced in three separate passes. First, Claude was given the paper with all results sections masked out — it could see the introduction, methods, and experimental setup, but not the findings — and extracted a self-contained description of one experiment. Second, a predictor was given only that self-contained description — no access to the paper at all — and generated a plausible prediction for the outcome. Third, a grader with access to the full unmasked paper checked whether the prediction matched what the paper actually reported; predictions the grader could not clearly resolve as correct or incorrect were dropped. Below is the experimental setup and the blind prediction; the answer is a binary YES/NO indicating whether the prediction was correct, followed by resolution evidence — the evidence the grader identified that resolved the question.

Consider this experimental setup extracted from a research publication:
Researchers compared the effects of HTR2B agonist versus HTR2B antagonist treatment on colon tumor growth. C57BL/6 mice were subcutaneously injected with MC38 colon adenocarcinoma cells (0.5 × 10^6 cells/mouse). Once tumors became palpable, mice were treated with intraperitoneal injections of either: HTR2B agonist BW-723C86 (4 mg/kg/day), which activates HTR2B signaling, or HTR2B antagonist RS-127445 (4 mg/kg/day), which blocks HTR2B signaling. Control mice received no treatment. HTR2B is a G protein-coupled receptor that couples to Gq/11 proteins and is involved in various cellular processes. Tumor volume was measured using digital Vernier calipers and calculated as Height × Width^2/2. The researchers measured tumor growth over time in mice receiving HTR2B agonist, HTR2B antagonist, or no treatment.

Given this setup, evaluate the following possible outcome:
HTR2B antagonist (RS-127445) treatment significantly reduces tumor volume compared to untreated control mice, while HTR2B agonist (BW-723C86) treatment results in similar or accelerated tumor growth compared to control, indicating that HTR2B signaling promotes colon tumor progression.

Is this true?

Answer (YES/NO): YES